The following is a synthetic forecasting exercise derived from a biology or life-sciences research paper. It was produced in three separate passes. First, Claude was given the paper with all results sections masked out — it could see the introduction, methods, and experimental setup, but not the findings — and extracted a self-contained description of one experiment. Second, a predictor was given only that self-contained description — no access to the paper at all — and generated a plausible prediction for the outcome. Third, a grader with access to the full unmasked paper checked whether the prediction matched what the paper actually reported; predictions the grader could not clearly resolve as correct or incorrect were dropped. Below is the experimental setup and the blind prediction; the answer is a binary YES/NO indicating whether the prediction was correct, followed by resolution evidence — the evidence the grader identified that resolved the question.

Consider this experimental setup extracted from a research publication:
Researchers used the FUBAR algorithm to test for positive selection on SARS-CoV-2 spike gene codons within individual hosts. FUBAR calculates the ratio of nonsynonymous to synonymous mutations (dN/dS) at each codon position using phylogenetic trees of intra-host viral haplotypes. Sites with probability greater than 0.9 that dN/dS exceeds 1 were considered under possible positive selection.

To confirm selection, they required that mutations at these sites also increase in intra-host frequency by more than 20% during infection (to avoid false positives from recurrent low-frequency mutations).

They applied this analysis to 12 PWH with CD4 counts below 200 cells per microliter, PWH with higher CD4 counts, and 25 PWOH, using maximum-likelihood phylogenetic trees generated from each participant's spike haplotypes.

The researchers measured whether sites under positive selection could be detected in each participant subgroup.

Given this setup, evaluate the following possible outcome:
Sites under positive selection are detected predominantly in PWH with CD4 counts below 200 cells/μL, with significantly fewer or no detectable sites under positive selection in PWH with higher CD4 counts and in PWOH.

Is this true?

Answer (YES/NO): YES